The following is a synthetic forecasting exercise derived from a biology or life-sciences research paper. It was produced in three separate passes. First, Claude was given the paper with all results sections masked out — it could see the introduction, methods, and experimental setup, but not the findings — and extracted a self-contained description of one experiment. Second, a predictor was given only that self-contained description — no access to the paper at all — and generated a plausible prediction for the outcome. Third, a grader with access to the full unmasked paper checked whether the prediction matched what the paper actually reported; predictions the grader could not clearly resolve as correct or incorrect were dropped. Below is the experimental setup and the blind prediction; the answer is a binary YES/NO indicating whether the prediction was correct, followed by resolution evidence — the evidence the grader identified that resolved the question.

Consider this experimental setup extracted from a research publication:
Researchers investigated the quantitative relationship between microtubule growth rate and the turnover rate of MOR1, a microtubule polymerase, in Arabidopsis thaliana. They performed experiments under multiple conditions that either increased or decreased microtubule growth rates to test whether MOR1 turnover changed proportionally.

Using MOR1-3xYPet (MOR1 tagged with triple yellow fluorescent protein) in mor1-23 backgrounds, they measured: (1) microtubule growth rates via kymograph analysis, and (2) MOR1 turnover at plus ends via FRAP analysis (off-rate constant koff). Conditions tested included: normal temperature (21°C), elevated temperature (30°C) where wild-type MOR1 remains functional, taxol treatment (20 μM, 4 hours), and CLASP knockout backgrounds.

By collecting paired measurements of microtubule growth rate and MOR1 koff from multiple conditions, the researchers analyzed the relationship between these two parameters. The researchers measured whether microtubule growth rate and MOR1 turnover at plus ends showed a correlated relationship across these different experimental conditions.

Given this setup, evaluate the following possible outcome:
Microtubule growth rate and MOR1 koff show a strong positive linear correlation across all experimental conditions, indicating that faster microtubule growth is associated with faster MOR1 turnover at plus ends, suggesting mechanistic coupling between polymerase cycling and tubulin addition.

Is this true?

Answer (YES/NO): NO